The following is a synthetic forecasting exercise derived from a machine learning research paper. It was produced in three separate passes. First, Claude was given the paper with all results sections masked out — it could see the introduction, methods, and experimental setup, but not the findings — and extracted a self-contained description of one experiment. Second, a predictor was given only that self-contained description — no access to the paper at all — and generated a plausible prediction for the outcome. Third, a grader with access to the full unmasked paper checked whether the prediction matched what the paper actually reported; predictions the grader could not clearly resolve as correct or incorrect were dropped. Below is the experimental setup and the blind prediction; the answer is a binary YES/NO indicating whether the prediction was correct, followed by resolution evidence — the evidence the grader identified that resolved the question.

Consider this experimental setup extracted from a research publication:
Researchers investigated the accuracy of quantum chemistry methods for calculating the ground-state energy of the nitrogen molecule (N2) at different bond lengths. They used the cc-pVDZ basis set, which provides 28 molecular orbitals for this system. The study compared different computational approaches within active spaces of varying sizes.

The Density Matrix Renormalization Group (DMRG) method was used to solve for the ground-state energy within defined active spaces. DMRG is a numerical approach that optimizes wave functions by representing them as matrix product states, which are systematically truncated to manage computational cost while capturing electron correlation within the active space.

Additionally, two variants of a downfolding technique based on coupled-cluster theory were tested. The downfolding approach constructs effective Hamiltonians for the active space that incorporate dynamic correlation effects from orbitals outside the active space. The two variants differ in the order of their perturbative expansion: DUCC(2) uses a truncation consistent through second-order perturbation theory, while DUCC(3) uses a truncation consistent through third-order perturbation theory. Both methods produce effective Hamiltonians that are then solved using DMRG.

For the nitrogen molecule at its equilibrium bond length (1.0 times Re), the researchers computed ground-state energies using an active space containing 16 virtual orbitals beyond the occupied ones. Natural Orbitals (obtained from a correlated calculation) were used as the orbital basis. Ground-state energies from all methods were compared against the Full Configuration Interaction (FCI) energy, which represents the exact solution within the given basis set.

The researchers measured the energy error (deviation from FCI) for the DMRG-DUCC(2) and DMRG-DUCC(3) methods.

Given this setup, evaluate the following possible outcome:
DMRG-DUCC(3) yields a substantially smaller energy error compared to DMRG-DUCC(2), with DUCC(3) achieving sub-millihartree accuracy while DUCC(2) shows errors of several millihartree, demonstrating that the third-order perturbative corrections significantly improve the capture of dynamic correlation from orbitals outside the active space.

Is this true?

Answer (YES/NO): NO